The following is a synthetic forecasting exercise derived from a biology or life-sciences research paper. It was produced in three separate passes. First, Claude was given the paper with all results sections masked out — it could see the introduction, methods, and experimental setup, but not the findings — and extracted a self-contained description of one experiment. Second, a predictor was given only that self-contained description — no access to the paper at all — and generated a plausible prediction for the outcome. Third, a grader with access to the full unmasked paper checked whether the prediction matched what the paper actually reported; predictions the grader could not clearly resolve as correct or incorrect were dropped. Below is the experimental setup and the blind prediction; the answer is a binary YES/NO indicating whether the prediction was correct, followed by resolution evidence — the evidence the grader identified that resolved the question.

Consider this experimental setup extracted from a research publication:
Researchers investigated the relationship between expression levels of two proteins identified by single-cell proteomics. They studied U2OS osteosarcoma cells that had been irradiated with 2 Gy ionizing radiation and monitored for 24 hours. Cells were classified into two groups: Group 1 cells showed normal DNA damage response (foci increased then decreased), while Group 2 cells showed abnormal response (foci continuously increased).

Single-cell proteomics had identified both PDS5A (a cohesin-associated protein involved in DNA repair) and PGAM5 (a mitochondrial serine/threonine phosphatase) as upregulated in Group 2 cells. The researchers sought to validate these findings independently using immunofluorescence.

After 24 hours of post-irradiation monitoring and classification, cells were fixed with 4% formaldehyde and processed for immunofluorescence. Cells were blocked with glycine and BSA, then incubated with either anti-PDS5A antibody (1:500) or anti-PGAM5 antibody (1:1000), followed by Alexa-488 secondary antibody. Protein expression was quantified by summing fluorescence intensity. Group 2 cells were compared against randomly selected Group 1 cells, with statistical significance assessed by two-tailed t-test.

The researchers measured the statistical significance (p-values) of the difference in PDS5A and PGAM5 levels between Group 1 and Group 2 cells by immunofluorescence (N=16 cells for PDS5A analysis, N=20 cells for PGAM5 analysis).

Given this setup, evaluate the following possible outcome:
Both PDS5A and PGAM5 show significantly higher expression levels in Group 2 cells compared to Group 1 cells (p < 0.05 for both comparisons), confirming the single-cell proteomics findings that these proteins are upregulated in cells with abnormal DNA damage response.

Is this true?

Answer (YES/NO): YES